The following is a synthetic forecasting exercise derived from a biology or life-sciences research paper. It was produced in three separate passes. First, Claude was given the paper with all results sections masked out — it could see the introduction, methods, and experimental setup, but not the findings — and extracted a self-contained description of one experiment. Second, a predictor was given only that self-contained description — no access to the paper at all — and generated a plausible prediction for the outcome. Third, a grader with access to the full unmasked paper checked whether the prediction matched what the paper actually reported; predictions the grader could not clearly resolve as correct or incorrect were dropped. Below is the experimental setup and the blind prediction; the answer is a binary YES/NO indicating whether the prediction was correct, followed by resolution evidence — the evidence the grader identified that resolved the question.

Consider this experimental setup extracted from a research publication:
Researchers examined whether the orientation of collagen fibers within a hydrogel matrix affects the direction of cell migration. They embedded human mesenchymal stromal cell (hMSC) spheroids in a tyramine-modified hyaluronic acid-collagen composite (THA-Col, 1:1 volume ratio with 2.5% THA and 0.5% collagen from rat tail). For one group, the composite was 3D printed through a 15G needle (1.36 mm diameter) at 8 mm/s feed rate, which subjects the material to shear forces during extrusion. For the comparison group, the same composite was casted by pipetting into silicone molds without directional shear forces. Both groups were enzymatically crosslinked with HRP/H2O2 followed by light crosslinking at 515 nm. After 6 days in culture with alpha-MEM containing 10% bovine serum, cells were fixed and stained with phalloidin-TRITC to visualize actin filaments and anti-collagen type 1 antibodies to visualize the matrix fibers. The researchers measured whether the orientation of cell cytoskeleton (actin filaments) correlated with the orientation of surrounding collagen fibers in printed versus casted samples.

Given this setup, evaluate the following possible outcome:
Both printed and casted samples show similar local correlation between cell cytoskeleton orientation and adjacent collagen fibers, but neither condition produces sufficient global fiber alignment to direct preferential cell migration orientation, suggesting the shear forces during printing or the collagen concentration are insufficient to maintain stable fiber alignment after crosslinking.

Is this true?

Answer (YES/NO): NO